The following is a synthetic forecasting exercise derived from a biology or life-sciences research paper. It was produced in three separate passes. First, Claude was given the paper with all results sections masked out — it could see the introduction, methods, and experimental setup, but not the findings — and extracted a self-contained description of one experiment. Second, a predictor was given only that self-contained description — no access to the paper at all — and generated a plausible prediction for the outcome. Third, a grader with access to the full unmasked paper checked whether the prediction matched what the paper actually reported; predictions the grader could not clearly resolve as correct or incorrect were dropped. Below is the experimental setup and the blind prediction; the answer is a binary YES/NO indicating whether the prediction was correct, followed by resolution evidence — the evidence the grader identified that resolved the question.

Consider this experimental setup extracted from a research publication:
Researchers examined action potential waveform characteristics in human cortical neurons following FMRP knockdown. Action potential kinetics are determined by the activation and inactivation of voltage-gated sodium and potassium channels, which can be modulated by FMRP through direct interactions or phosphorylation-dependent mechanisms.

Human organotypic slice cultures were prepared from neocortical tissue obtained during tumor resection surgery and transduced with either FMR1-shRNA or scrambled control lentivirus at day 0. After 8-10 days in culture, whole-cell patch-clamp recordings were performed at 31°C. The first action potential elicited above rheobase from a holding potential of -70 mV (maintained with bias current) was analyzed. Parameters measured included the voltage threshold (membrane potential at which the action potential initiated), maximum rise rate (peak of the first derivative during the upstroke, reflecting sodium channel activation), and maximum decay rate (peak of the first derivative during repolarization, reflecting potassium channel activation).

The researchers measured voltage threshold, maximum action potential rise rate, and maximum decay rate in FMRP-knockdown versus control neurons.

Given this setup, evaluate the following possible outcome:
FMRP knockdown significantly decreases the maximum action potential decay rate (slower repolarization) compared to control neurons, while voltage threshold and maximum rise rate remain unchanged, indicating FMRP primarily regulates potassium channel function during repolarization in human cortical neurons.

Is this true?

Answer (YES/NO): NO